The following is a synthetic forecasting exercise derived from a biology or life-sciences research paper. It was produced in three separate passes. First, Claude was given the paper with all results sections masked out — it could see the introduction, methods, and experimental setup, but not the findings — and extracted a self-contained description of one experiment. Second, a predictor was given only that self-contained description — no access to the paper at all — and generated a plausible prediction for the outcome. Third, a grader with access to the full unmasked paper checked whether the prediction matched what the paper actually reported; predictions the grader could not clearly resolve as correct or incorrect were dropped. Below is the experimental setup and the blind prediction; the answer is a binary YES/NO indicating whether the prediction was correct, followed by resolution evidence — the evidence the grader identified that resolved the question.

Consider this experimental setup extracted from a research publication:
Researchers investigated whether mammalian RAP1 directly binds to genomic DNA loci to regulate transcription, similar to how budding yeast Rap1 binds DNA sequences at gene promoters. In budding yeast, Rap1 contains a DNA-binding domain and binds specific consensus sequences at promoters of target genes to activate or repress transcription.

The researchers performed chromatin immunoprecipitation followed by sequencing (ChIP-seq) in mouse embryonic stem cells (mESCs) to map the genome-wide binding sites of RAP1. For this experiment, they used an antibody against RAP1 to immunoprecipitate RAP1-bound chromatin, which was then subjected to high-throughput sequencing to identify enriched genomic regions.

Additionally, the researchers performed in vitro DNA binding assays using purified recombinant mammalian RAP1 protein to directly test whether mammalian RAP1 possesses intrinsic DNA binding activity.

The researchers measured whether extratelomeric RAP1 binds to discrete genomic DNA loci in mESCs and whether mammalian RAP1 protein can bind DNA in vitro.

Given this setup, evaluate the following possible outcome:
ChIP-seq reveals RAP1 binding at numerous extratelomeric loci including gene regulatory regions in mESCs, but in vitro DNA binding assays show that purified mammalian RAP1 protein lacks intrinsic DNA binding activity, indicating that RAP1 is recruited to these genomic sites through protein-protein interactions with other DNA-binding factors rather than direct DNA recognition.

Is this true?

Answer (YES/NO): NO